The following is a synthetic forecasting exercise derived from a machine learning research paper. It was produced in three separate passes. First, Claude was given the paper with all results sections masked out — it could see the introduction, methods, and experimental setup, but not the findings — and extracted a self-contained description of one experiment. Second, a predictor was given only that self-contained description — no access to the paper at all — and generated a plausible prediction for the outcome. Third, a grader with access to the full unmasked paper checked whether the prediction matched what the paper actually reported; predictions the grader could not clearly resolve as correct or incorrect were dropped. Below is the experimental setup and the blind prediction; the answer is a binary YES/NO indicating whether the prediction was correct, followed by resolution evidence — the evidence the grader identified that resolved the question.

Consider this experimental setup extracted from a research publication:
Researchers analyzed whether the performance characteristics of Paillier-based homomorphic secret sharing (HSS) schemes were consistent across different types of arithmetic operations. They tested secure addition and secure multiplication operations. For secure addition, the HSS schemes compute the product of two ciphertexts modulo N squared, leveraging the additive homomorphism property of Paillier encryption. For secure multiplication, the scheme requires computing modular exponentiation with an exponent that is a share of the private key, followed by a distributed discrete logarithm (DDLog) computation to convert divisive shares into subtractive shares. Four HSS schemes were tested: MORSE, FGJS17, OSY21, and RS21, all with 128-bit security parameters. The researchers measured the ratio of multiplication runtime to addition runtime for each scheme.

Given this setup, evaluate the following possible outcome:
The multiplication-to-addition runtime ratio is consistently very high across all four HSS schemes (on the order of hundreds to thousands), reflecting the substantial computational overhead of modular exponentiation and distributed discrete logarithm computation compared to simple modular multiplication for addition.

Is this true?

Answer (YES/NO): NO